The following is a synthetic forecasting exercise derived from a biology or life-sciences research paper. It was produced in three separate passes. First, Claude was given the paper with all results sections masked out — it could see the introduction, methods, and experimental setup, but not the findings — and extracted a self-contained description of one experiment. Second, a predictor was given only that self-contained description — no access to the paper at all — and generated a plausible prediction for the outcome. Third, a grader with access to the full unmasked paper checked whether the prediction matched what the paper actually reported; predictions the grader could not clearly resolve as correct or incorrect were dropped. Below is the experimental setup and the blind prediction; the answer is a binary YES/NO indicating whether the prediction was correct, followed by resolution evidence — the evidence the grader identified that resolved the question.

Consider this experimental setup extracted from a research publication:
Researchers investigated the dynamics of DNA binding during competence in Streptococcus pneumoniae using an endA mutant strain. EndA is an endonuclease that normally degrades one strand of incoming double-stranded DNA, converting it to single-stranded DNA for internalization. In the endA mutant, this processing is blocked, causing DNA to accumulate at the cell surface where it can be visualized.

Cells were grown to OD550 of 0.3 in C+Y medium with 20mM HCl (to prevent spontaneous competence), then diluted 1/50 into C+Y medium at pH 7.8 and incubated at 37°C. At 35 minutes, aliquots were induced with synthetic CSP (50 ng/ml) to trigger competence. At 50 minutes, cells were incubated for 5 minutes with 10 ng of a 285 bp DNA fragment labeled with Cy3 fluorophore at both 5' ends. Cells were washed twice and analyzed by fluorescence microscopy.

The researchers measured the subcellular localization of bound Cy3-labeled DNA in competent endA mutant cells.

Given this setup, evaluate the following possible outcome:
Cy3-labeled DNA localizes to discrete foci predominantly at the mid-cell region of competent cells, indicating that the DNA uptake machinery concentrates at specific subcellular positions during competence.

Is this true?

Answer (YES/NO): YES